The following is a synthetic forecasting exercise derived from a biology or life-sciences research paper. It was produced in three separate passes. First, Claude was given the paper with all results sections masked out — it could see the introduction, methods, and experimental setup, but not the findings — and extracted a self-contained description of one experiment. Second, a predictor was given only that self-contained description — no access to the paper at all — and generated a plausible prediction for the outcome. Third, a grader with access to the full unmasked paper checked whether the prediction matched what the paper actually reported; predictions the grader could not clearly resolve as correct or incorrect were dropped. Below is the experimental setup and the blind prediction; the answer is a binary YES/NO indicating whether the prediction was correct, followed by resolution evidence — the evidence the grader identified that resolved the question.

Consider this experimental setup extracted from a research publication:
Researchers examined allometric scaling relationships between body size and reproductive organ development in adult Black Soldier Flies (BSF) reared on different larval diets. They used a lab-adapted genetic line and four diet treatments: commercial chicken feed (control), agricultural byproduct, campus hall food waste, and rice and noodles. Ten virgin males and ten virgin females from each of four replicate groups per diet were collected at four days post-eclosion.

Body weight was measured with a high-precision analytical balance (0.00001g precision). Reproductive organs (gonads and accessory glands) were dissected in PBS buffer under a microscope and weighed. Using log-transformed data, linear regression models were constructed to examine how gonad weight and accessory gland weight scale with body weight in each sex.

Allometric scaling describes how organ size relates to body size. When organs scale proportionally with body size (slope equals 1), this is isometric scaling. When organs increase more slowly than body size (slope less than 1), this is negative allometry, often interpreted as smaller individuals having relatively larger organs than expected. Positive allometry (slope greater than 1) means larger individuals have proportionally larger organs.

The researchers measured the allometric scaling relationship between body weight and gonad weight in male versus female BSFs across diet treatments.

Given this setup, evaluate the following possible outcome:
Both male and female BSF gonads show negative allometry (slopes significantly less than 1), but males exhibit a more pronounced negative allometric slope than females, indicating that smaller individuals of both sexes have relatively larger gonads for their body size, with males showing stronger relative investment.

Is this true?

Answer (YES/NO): NO